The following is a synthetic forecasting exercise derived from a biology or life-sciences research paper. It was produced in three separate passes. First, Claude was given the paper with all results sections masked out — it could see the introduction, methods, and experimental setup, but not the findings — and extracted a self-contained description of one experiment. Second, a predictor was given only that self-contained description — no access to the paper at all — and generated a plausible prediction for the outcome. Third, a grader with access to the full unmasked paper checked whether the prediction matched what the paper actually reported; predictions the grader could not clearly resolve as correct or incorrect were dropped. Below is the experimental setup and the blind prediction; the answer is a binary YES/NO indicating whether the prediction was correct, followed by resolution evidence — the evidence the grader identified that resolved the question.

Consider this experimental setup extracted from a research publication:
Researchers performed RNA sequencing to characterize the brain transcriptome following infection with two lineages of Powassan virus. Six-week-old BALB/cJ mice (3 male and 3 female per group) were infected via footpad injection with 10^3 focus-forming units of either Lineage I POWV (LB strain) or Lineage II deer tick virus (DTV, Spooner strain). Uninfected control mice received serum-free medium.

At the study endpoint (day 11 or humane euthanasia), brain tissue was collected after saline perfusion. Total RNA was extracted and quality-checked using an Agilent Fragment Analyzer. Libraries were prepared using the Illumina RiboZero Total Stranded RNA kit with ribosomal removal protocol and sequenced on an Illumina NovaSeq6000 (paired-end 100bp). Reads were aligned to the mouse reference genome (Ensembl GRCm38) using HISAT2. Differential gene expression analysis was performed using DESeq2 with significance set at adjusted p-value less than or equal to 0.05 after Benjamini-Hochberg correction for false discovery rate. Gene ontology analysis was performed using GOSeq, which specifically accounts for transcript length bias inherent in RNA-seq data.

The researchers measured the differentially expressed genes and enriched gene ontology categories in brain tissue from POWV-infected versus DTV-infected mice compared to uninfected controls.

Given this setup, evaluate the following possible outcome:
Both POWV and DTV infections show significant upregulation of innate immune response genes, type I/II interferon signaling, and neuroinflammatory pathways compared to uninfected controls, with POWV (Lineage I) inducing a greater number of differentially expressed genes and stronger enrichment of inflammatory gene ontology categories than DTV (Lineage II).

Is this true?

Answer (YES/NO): NO